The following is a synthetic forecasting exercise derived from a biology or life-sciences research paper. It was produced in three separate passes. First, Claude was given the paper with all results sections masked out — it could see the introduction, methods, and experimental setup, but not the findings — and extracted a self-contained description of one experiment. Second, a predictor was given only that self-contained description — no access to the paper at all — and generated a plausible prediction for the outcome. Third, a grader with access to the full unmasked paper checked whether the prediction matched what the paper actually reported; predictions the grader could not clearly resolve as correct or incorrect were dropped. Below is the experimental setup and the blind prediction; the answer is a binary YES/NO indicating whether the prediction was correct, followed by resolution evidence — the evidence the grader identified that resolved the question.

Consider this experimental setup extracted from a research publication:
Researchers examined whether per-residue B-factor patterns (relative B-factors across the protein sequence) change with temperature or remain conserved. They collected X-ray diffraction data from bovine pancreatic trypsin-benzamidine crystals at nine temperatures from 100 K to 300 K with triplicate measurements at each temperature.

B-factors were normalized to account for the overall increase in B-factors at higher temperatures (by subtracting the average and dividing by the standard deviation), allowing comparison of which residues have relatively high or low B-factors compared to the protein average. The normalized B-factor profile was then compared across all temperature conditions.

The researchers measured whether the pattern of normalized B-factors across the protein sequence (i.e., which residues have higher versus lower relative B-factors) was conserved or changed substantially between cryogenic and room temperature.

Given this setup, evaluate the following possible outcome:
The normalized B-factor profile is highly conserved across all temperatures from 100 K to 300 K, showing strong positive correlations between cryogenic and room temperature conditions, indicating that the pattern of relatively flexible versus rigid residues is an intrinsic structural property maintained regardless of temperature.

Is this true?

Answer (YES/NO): YES